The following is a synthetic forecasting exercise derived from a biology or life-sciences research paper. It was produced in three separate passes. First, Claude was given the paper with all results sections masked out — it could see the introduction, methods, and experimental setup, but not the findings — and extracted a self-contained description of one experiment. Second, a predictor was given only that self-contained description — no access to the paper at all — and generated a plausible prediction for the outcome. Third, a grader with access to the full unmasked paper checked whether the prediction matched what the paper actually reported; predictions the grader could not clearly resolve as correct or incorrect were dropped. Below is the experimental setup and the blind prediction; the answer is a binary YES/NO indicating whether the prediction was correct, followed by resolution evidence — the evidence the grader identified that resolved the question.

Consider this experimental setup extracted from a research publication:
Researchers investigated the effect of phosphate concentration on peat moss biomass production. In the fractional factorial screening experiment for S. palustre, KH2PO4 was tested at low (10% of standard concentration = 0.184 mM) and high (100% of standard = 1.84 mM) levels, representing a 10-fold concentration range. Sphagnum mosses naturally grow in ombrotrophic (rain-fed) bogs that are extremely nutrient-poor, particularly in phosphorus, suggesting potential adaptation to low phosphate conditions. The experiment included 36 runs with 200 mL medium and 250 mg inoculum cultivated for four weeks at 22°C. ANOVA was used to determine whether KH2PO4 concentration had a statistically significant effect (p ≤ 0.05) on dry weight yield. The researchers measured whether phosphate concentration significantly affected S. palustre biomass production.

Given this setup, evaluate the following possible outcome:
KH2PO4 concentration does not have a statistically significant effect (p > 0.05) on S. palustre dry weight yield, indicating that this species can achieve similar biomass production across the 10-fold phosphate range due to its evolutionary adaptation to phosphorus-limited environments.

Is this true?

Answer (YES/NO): NO